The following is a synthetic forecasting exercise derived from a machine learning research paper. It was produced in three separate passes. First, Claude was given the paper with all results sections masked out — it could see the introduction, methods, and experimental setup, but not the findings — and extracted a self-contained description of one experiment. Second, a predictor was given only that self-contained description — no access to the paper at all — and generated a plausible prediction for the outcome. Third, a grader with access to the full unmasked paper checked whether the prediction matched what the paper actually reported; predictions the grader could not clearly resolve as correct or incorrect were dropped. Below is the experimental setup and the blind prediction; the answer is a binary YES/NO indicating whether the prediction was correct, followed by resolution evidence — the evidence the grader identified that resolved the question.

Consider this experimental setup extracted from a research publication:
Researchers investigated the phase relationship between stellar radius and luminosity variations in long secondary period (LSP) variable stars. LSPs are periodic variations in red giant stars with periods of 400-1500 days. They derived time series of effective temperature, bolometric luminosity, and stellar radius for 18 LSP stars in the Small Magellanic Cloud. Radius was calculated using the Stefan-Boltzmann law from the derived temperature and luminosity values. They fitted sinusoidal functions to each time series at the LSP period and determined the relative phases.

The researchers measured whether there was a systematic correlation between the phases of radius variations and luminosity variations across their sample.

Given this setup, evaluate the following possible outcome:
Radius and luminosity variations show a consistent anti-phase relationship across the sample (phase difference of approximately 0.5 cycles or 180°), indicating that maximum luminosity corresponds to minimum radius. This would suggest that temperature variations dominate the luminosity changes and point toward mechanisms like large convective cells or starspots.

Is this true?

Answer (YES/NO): NO